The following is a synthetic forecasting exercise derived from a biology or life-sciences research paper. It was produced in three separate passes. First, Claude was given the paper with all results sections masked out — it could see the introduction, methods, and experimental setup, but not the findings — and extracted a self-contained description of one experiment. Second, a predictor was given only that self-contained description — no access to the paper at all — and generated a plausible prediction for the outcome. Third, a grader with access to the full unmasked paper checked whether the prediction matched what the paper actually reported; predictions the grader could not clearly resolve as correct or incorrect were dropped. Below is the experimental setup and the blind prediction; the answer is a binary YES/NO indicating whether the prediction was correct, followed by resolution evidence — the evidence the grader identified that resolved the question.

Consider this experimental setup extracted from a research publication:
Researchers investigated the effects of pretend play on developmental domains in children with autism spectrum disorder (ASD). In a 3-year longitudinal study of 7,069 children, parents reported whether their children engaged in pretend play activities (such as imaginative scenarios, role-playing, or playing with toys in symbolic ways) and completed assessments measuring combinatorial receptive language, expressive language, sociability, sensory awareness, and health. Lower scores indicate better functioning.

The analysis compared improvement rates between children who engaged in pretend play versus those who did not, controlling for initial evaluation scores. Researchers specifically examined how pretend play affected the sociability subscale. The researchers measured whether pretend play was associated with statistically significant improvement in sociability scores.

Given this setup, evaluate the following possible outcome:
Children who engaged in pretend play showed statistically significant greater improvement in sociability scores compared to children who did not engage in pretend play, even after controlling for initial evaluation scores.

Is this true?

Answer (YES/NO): NO